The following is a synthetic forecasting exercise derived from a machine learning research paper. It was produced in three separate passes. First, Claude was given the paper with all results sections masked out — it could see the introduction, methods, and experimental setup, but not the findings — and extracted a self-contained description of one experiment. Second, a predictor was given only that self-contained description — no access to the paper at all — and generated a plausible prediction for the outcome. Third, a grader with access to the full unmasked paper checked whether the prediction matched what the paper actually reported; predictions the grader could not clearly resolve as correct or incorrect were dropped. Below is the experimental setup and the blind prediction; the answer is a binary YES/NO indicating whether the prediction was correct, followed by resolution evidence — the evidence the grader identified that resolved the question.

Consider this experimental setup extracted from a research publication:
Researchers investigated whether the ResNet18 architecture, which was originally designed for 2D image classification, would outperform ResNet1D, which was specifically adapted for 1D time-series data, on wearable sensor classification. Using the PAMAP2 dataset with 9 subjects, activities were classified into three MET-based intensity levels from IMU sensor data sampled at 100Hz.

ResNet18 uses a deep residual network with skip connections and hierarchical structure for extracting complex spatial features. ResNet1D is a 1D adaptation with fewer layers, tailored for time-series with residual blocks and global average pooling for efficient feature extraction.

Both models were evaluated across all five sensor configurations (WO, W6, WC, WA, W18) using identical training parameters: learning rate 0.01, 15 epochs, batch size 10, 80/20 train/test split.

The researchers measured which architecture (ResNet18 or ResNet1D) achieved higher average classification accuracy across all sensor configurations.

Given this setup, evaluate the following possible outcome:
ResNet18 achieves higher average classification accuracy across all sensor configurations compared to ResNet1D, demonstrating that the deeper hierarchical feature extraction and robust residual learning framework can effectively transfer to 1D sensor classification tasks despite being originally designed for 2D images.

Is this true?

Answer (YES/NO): YES